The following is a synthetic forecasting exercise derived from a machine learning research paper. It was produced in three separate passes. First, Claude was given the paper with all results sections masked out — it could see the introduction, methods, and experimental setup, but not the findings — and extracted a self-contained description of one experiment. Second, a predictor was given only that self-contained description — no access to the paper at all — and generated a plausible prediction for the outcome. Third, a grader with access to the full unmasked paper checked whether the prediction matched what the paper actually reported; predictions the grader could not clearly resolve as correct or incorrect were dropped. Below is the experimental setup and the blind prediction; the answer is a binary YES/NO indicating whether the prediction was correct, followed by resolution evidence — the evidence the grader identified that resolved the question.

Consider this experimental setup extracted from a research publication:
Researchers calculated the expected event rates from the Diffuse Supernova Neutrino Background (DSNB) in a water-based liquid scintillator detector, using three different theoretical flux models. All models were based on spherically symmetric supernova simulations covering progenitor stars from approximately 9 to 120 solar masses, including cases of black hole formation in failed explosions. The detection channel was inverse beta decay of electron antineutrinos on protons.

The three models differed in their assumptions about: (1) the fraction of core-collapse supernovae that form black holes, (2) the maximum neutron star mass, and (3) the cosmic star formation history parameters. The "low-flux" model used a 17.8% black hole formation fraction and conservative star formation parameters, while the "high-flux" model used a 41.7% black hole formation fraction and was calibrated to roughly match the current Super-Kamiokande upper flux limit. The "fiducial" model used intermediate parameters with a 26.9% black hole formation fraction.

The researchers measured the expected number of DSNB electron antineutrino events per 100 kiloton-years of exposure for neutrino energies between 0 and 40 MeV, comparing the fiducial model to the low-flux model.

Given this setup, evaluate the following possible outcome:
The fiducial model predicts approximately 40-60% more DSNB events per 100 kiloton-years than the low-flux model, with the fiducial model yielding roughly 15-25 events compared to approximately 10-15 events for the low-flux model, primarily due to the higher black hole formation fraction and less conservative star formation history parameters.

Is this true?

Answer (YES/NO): NO